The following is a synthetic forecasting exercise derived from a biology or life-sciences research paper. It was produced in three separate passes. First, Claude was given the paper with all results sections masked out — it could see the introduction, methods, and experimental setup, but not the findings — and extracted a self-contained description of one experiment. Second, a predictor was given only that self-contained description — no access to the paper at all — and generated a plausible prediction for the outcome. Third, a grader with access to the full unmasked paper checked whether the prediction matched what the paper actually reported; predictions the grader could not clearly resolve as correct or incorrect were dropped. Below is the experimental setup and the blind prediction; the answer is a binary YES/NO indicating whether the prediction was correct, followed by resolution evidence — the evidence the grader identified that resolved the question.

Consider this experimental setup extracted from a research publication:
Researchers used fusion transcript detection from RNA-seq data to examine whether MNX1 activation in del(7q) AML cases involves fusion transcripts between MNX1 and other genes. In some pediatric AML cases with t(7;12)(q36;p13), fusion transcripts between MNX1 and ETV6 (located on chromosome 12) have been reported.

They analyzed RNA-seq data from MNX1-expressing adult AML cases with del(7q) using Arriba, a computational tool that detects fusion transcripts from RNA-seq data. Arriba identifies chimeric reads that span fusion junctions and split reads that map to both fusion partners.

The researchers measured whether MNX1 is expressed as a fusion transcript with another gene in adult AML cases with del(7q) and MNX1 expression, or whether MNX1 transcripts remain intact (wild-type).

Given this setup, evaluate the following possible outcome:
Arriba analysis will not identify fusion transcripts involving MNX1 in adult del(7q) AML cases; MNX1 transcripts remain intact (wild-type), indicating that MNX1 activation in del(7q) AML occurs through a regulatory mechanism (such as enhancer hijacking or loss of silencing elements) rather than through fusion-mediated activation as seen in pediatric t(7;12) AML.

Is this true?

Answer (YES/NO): YES